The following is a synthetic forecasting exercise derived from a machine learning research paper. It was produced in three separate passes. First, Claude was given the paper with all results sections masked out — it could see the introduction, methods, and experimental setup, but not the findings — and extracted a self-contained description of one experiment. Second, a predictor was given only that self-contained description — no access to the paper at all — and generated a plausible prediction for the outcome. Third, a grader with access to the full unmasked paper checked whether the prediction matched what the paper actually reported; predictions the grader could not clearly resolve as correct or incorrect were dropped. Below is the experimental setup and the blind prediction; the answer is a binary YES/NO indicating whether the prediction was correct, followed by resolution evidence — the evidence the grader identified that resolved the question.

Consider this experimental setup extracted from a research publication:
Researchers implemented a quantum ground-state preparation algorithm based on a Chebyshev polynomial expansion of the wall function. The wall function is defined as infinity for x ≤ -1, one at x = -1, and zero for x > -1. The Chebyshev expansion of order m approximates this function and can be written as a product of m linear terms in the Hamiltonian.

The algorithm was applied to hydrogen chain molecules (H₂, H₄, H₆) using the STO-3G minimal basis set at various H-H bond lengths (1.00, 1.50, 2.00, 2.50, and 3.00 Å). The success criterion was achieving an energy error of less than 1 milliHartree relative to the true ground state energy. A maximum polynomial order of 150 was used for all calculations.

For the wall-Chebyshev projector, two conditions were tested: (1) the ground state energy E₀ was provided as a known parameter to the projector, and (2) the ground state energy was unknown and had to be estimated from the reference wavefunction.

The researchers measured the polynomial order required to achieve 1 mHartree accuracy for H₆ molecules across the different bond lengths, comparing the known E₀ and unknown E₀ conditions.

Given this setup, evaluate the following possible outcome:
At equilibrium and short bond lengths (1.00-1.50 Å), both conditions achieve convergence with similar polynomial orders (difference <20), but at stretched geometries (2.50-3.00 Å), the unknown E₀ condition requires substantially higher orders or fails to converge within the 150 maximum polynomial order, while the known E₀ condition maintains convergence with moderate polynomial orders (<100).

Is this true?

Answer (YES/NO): NO